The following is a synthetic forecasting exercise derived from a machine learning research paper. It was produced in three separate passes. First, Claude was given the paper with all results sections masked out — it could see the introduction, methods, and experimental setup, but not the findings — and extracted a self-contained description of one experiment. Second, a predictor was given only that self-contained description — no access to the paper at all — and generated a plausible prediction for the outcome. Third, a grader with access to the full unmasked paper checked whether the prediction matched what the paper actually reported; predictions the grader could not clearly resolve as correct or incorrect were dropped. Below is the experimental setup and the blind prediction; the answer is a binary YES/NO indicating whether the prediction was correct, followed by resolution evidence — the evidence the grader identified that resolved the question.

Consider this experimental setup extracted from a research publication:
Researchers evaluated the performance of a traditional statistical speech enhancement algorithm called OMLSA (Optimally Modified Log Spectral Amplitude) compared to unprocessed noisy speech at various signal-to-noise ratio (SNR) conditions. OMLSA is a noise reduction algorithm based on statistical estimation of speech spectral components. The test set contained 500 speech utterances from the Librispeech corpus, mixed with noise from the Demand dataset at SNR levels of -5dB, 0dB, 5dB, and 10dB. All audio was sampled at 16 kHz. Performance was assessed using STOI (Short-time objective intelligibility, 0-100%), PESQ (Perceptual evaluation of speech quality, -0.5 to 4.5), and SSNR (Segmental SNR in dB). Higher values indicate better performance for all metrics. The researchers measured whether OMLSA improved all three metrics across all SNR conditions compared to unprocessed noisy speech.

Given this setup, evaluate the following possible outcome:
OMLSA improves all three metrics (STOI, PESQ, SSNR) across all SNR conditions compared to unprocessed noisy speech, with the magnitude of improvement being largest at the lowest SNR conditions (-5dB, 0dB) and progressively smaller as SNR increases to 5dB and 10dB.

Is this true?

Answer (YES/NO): NO